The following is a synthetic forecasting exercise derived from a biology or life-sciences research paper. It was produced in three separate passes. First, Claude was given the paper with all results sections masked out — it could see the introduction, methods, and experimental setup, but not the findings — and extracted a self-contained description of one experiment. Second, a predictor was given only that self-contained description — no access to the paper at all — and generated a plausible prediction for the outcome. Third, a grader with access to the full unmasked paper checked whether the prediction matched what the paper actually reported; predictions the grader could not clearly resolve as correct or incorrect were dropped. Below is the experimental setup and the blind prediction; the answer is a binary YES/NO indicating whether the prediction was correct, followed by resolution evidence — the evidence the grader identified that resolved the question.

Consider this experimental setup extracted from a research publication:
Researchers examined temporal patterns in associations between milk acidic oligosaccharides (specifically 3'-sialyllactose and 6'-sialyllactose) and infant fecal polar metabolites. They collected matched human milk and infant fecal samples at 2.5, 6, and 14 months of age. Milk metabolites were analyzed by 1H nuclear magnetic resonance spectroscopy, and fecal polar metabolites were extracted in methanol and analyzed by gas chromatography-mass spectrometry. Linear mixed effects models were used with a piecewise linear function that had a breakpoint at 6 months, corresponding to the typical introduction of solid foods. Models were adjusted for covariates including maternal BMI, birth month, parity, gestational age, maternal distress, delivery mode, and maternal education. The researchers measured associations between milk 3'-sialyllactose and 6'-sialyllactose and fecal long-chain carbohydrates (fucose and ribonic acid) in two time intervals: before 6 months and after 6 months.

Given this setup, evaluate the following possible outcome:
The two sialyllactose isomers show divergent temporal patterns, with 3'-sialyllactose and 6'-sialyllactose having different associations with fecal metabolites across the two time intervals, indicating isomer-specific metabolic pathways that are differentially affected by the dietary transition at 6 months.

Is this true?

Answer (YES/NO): YES